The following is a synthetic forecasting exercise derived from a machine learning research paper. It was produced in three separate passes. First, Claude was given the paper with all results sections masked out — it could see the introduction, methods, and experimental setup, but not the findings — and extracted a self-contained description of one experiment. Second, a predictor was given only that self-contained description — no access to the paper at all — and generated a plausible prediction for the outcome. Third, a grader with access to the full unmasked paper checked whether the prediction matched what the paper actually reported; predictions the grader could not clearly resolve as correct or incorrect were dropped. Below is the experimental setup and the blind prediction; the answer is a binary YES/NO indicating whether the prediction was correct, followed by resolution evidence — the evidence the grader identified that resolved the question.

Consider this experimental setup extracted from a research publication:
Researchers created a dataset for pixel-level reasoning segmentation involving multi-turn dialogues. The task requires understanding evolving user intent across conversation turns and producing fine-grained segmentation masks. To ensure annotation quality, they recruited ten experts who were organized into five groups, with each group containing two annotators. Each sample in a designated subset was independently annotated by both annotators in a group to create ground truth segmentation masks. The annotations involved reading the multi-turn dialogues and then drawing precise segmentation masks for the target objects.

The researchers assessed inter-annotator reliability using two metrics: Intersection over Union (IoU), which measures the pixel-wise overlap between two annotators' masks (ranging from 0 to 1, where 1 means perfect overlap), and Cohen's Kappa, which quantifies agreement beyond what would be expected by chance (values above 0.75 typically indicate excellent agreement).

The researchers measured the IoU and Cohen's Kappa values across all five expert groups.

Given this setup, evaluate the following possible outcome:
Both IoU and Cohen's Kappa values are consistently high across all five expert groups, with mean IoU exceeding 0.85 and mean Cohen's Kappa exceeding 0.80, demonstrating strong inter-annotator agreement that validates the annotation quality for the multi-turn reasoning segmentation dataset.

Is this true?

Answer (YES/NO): NO